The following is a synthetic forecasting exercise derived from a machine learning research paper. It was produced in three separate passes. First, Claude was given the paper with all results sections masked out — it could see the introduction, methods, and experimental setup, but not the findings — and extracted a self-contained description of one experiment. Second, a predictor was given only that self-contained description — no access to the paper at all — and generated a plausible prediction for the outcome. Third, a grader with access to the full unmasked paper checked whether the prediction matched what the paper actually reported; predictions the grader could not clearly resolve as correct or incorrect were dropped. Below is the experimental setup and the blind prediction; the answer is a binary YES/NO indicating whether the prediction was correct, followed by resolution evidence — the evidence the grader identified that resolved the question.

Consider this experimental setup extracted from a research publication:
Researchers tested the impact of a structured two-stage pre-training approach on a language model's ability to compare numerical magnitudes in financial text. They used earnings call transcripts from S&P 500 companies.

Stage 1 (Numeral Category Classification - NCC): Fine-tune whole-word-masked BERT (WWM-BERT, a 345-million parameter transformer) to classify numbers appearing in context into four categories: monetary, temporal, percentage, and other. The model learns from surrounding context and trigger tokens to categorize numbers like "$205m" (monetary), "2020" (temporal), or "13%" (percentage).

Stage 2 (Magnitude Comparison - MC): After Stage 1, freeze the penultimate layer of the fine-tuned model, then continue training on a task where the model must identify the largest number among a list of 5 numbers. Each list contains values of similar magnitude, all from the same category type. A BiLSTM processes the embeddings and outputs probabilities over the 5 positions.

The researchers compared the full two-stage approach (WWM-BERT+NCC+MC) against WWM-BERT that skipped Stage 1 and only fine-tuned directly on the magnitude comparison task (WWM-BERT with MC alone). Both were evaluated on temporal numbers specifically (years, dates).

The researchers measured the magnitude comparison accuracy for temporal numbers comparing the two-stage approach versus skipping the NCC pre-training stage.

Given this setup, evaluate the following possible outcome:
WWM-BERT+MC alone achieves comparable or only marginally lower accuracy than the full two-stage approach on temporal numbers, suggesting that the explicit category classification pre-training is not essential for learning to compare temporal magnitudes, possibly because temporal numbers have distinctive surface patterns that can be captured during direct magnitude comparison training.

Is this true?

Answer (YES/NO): YES